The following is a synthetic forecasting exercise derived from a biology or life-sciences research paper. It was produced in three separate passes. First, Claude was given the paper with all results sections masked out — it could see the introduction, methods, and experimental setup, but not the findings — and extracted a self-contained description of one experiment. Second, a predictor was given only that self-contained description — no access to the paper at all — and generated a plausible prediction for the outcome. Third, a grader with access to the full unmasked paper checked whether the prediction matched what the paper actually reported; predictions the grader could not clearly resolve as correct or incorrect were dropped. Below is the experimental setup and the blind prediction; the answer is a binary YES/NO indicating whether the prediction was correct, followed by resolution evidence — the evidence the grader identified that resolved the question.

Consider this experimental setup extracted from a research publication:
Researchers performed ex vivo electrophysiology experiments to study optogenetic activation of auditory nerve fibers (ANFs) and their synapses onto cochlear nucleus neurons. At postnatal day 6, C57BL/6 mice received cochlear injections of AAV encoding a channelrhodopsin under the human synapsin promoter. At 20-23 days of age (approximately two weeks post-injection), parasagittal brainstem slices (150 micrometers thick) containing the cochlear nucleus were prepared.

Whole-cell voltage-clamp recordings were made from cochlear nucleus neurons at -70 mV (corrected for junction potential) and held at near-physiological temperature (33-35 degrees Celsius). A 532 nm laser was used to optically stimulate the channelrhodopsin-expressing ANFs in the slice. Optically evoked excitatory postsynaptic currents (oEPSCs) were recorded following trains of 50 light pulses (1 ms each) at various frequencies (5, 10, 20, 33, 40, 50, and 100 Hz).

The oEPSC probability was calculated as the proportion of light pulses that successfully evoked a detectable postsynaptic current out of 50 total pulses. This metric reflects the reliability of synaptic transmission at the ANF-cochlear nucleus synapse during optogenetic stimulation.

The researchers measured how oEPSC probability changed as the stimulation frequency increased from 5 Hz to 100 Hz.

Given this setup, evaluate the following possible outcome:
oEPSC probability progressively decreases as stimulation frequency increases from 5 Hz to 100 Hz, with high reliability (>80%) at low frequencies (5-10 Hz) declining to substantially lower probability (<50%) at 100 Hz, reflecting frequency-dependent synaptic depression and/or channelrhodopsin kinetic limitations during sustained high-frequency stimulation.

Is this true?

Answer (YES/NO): NO